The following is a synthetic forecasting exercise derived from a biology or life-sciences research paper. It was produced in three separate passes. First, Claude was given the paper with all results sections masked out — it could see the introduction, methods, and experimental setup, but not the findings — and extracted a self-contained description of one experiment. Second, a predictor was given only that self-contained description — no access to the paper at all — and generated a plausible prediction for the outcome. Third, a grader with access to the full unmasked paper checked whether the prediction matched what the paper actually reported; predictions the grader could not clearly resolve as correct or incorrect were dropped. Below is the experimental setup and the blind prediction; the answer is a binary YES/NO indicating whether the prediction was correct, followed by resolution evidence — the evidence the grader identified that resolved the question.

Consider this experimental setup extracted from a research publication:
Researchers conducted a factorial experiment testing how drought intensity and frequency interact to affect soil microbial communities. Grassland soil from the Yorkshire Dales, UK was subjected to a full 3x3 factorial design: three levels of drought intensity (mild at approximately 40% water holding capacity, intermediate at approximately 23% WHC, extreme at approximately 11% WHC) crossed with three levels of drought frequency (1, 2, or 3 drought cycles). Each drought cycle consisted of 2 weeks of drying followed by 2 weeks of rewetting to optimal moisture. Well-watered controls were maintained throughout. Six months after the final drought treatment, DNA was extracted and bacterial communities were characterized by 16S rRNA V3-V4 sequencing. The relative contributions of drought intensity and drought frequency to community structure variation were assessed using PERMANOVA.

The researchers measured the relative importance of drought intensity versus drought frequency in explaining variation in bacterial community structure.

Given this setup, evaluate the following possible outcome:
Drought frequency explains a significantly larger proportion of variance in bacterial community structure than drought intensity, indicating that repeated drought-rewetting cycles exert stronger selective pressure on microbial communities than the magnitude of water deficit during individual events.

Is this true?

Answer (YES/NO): NO